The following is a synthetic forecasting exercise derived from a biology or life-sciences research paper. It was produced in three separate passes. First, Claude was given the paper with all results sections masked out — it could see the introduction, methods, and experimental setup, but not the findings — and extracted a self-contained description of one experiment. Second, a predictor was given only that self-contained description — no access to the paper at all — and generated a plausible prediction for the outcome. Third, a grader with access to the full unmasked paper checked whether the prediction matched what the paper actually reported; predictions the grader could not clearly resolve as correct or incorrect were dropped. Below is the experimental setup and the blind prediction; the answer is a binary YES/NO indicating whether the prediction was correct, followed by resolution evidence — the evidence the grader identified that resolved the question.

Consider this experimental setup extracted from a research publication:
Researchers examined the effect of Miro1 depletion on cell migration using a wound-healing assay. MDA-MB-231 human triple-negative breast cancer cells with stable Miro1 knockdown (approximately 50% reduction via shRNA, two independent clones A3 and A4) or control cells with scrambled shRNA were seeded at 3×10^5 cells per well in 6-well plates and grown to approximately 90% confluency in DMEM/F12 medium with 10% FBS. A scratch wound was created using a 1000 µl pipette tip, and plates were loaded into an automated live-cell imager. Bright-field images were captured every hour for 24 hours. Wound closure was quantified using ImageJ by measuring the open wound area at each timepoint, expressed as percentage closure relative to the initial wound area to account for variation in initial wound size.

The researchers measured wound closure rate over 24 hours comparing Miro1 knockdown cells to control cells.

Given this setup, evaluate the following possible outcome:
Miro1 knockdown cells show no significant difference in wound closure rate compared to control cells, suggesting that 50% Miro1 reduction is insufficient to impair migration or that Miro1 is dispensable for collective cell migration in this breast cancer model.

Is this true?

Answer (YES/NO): NO